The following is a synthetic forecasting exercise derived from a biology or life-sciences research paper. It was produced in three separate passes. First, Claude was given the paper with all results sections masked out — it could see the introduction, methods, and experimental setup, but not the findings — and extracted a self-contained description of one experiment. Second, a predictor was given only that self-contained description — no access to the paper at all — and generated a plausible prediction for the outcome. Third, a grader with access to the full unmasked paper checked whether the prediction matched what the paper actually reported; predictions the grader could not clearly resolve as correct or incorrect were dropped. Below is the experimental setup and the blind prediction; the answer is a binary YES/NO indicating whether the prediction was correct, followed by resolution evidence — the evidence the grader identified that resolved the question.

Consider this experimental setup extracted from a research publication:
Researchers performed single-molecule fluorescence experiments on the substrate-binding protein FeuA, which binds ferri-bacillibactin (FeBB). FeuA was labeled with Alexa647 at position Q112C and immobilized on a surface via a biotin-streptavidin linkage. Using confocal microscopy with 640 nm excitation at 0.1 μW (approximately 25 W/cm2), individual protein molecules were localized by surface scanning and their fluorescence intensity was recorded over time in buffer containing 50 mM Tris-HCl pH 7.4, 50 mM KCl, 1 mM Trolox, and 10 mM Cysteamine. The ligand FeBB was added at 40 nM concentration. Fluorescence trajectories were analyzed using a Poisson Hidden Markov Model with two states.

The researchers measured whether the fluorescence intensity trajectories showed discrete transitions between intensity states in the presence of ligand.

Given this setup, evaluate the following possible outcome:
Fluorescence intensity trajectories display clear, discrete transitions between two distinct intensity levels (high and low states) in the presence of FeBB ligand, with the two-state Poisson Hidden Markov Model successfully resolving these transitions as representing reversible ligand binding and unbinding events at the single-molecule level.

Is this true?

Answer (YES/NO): YES